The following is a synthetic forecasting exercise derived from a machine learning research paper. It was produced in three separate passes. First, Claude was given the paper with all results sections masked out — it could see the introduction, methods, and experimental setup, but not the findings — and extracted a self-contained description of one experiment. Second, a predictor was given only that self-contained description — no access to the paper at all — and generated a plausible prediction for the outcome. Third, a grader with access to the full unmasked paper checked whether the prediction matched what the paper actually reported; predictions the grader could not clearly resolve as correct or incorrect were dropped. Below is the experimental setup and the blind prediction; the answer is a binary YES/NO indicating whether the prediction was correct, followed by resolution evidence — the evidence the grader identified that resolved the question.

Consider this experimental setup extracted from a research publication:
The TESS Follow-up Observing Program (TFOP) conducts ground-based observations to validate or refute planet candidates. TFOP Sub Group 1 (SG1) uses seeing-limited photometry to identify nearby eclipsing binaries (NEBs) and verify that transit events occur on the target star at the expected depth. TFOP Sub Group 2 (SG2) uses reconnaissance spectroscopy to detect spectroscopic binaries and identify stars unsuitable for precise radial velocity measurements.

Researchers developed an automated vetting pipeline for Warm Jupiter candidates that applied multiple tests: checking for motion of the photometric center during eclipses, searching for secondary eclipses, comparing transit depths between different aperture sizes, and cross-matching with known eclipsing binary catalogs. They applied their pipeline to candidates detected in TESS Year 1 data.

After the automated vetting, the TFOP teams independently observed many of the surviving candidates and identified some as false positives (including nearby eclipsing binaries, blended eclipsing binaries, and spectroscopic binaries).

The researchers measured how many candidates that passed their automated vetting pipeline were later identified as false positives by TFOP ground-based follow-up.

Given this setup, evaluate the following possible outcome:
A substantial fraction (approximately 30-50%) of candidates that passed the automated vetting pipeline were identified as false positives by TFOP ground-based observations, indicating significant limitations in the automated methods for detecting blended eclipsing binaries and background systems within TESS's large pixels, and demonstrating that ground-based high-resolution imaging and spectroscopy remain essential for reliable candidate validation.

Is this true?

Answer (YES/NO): NO